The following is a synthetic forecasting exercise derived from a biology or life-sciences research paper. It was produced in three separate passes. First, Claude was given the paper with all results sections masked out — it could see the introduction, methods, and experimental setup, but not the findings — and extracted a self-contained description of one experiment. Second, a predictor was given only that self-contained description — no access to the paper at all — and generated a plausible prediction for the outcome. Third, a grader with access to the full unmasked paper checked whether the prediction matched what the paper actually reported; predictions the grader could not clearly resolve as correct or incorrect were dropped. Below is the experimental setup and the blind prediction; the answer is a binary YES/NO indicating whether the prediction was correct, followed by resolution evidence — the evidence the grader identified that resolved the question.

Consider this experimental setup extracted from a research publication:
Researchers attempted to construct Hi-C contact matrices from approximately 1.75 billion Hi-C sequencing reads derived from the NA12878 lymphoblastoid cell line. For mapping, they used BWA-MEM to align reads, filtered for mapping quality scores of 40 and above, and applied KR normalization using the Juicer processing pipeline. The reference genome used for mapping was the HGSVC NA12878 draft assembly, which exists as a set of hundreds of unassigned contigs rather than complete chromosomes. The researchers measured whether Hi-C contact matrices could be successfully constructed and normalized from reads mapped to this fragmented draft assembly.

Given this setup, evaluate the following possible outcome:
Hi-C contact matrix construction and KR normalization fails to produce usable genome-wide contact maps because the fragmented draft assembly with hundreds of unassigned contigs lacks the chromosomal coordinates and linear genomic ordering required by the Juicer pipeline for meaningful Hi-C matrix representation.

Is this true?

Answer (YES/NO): YES